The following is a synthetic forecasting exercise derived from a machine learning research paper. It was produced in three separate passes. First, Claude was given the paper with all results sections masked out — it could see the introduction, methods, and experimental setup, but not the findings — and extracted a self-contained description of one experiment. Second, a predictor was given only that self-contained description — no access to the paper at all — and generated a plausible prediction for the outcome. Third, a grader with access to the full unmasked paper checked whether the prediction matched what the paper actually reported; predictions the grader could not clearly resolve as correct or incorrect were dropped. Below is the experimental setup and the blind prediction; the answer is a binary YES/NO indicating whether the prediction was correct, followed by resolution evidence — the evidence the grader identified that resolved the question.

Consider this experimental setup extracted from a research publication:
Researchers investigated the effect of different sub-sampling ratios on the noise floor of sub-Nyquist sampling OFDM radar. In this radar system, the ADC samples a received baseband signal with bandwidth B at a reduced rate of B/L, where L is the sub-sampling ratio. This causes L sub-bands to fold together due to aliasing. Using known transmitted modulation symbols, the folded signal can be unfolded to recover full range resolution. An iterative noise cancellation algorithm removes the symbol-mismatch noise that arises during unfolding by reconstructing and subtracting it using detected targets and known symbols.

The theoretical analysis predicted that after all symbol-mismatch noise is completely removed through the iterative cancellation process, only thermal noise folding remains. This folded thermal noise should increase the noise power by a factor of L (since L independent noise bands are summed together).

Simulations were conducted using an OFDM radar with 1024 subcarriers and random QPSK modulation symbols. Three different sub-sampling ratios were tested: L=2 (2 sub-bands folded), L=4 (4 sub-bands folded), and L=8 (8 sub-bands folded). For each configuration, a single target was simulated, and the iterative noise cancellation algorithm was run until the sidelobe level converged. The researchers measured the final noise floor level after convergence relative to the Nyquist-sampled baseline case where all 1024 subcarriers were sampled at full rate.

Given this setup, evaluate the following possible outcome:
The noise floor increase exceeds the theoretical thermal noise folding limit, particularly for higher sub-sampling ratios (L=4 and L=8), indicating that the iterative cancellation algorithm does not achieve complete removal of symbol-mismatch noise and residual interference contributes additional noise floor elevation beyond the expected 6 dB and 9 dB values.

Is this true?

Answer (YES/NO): NO